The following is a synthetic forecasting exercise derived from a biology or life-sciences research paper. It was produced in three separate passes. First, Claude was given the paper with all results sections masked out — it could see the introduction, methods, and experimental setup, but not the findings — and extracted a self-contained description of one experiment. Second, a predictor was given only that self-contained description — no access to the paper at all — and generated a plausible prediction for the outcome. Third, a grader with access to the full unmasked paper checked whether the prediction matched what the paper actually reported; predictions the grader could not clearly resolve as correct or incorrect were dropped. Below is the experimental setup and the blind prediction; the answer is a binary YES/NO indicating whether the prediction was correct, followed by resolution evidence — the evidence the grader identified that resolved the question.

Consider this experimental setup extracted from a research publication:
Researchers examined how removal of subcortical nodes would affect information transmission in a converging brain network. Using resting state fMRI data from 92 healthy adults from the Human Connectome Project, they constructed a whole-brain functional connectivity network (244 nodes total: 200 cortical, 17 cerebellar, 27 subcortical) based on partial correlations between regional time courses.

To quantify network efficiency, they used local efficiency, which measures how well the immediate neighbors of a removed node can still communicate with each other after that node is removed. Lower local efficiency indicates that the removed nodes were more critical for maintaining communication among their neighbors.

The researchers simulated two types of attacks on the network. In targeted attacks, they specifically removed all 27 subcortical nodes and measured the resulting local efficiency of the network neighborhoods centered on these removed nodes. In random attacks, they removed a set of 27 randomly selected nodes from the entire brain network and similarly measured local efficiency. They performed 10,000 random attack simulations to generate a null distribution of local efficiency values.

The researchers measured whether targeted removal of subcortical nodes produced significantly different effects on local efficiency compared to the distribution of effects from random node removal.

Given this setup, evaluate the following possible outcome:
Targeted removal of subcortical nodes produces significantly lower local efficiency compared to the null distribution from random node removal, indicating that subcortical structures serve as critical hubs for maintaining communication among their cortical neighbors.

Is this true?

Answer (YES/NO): YES